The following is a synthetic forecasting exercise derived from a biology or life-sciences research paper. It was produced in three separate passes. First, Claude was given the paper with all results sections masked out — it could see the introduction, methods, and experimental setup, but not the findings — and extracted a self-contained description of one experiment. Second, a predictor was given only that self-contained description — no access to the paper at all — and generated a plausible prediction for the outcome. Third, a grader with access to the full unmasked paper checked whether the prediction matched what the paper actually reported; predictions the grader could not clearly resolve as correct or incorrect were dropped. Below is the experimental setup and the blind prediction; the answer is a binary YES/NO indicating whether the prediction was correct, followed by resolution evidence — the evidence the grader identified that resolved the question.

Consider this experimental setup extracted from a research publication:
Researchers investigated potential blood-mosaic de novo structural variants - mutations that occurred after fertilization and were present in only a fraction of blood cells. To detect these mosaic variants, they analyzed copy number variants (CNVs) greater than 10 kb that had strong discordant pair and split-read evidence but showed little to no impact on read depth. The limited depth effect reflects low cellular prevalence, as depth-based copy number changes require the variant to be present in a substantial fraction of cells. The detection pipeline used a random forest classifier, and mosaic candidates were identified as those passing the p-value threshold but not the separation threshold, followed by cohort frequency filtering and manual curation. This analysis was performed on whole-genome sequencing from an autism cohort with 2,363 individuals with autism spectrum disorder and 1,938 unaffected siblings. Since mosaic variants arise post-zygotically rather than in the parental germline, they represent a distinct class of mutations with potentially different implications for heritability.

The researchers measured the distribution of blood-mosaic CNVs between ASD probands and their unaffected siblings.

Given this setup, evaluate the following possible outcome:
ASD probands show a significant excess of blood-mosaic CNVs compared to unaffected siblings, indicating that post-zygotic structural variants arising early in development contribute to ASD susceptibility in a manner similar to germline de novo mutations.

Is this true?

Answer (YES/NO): NO